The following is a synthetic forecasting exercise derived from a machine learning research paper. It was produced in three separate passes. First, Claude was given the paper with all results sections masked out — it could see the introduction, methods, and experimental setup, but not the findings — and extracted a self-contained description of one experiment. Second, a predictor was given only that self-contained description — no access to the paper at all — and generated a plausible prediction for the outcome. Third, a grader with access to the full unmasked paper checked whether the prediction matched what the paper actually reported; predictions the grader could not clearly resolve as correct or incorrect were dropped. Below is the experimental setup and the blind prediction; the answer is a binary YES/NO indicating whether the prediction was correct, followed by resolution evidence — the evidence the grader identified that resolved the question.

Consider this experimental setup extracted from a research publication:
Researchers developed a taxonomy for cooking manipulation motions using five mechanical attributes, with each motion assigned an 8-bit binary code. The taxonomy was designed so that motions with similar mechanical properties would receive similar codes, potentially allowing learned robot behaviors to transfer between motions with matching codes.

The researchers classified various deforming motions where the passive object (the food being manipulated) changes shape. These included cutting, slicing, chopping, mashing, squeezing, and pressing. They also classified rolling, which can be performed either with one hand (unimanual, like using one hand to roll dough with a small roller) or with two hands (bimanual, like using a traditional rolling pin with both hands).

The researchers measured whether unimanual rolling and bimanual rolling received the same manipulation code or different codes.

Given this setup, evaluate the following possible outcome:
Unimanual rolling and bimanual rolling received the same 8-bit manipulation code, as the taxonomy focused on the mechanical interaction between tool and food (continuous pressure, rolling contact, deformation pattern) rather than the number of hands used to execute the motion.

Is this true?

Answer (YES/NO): NO